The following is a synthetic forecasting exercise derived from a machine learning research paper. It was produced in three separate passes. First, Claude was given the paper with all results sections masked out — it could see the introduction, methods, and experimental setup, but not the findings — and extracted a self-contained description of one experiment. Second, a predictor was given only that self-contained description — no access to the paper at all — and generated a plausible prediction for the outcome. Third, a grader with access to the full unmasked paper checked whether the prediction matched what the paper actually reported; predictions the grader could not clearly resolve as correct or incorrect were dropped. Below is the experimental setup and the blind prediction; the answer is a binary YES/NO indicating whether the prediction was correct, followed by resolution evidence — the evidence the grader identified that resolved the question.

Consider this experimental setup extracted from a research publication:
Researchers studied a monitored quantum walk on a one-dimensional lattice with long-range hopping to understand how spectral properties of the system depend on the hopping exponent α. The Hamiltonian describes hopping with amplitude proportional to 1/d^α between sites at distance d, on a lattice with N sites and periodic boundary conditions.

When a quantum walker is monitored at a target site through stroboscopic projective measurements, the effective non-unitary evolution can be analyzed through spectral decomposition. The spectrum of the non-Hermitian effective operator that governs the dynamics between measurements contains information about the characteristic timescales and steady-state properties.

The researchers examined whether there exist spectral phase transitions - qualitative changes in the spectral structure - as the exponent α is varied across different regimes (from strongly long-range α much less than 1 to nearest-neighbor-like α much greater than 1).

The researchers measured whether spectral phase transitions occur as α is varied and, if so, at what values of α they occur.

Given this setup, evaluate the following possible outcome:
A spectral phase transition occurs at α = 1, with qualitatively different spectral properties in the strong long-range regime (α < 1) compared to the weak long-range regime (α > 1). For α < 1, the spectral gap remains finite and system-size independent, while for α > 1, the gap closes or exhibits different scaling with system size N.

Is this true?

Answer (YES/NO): NO